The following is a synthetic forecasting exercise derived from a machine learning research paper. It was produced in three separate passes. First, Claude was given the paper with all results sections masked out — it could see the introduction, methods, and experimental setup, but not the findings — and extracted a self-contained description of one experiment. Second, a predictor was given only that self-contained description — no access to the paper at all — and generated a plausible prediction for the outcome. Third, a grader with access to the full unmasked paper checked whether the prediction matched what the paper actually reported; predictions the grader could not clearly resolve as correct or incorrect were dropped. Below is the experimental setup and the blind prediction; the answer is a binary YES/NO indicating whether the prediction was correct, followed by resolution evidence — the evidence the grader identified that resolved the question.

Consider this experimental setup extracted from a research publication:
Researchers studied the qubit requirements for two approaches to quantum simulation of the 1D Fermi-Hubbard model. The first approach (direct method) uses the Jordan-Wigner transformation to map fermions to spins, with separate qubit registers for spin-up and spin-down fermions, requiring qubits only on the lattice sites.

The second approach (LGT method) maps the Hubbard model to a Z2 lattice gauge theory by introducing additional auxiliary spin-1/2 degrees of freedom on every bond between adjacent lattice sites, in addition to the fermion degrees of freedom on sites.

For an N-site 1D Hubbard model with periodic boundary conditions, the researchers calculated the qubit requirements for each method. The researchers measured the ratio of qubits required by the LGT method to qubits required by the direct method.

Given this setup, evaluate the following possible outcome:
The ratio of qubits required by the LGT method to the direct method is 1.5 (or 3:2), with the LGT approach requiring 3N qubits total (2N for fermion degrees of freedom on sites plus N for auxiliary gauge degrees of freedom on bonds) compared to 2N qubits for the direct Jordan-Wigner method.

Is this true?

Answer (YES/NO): YES